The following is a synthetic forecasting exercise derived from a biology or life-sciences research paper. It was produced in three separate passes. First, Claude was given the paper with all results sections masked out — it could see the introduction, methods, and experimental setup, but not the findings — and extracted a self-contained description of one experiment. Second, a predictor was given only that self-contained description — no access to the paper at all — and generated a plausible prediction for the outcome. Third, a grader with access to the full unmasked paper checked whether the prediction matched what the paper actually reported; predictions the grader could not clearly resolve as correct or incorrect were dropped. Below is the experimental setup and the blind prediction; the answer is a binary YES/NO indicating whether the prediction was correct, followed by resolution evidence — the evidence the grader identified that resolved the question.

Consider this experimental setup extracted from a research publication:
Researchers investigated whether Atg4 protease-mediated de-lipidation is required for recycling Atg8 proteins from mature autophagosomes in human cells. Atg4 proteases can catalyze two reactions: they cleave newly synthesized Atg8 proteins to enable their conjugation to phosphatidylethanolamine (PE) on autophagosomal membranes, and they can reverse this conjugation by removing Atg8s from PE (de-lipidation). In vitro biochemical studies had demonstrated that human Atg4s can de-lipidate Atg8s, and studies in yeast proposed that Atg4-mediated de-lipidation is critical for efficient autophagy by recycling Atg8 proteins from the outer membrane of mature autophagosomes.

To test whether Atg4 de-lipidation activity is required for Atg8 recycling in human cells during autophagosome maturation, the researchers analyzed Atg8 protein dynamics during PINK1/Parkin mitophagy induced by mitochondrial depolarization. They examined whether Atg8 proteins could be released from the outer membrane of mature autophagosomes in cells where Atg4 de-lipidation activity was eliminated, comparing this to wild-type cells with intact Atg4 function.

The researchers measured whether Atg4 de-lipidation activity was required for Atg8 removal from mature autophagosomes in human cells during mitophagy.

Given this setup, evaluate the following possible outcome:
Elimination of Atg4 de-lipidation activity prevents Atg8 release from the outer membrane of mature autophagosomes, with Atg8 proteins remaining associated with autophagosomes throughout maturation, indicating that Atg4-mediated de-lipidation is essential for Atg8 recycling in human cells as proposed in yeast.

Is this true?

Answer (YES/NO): NO